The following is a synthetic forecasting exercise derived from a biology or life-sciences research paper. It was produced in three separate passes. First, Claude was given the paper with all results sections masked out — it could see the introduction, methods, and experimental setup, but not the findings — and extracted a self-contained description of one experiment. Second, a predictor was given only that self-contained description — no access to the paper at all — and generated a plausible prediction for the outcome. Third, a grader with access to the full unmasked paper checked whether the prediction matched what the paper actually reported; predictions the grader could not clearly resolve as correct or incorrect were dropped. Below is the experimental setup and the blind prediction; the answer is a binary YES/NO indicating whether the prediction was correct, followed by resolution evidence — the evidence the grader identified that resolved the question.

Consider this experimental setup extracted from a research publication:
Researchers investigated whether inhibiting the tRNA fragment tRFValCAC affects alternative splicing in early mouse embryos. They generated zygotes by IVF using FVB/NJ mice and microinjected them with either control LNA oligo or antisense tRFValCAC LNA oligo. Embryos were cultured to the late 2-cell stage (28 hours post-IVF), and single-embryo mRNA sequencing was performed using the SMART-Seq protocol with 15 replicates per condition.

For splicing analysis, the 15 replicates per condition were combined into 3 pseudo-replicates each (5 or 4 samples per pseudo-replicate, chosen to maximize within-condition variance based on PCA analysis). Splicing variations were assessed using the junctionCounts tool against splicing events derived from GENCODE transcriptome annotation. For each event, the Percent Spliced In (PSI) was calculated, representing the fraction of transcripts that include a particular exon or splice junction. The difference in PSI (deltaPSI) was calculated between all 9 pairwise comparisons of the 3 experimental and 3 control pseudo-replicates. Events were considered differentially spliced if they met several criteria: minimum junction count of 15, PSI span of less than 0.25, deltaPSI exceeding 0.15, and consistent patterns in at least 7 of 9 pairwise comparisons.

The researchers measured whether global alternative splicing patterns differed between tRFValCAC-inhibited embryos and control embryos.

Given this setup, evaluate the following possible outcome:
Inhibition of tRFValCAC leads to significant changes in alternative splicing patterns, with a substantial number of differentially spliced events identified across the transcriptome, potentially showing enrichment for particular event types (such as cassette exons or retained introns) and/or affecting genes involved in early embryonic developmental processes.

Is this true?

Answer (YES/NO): YES